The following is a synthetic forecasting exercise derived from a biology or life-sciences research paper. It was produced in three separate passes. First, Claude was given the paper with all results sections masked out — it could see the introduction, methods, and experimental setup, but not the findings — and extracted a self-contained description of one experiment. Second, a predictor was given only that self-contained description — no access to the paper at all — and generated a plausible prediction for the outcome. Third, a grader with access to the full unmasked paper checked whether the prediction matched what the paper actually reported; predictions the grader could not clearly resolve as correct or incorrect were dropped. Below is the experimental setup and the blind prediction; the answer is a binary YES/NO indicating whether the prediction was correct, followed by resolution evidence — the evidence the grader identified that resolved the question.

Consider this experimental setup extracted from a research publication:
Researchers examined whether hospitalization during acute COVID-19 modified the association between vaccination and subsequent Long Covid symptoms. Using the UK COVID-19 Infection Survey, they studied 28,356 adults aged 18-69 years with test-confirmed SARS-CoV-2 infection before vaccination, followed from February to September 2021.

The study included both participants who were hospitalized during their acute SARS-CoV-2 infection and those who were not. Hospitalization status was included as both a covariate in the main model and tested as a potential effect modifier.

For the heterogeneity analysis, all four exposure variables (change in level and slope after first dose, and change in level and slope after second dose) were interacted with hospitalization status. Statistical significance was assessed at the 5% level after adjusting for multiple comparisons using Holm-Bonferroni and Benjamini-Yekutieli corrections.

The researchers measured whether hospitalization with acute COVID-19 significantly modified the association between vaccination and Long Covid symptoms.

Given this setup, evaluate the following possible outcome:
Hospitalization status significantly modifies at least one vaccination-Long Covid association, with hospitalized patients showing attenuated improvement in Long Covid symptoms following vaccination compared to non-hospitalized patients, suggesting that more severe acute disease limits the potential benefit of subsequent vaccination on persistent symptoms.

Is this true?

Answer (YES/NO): NO